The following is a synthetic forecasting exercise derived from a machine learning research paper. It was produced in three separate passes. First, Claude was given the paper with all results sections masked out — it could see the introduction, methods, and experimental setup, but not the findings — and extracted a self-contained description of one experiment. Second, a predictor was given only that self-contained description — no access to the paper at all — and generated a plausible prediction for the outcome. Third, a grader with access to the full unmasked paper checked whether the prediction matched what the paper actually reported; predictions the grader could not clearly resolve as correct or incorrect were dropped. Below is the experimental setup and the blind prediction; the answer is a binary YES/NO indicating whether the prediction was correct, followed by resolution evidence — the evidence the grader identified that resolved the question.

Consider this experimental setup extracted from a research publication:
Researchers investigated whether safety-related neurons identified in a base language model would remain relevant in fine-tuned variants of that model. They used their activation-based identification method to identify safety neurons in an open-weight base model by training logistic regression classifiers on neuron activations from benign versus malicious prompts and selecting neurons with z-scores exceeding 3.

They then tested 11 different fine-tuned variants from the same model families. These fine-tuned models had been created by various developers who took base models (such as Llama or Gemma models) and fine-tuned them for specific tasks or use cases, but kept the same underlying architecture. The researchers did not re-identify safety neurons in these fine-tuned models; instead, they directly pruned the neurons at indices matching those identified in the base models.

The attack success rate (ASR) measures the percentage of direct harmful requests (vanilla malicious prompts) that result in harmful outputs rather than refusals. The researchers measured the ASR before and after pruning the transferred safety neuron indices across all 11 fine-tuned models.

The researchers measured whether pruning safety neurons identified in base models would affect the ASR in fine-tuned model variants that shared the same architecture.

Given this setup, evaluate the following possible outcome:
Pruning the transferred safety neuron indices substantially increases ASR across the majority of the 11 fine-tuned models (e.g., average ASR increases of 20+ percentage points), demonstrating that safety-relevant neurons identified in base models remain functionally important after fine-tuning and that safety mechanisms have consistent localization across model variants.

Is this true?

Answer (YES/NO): YES